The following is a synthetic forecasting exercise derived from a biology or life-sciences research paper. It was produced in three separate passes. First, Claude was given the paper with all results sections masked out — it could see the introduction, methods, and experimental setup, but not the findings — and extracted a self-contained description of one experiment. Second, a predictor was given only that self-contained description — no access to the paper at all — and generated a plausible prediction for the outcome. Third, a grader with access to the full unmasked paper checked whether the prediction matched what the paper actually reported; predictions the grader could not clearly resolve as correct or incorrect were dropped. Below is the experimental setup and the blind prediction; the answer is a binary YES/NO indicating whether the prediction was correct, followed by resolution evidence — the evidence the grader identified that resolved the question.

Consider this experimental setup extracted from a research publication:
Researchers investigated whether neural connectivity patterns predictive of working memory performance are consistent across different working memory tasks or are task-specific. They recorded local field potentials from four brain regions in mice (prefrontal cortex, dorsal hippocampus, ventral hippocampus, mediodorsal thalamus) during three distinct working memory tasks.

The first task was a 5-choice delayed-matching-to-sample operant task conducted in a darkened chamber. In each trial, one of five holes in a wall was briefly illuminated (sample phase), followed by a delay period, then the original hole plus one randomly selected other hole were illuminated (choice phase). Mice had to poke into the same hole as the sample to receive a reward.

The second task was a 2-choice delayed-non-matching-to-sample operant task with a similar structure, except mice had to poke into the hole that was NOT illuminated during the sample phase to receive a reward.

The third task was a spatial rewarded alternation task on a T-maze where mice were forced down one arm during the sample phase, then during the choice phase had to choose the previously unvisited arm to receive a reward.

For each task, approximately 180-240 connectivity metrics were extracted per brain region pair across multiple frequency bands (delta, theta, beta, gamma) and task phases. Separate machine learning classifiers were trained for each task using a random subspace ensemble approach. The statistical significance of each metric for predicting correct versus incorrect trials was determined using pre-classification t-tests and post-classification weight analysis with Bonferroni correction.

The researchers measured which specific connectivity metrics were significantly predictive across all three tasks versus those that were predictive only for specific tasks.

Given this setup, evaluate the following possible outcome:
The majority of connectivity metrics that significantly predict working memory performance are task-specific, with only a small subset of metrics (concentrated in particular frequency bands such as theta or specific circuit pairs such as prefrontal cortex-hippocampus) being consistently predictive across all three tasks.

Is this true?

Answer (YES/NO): NO